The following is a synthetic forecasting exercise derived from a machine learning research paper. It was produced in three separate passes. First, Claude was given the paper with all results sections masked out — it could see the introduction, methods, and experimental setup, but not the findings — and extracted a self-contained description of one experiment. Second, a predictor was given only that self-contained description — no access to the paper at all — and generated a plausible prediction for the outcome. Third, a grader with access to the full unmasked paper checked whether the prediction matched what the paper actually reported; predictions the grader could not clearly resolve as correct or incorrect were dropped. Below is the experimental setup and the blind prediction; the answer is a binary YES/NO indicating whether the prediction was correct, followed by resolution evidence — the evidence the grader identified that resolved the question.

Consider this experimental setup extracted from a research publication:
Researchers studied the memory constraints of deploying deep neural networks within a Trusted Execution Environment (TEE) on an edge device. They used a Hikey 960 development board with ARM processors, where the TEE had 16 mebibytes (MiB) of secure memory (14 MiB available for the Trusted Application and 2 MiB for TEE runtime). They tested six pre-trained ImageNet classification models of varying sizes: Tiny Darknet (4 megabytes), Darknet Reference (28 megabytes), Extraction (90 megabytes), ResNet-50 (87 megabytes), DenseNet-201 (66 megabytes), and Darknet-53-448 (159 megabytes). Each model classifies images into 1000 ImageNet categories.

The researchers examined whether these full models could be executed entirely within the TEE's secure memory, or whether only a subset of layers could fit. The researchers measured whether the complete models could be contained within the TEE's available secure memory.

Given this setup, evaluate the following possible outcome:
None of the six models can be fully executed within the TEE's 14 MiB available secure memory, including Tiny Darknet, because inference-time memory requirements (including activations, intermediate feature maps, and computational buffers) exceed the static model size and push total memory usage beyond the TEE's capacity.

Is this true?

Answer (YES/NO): NO